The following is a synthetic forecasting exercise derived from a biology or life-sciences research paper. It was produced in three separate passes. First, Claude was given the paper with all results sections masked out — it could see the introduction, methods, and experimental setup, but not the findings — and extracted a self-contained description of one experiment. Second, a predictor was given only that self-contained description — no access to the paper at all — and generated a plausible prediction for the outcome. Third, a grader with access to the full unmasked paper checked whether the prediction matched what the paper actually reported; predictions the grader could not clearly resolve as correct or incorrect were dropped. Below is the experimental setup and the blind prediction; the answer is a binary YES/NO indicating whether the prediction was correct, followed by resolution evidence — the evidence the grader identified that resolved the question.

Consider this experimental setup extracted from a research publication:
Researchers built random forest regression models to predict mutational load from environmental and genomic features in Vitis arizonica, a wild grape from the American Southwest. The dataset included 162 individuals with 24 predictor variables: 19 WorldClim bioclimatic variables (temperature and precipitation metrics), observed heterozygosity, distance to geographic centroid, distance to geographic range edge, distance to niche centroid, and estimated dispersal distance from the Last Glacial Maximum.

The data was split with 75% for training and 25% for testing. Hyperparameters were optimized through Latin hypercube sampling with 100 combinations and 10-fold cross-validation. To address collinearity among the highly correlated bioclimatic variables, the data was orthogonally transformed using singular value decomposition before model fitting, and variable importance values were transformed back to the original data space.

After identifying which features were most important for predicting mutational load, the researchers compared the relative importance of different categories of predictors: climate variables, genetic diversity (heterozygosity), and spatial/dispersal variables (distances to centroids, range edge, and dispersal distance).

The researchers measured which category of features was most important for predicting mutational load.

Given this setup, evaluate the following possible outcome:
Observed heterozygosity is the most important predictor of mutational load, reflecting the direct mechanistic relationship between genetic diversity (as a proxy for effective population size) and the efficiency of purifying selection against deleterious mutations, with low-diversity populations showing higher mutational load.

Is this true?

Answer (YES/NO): NO